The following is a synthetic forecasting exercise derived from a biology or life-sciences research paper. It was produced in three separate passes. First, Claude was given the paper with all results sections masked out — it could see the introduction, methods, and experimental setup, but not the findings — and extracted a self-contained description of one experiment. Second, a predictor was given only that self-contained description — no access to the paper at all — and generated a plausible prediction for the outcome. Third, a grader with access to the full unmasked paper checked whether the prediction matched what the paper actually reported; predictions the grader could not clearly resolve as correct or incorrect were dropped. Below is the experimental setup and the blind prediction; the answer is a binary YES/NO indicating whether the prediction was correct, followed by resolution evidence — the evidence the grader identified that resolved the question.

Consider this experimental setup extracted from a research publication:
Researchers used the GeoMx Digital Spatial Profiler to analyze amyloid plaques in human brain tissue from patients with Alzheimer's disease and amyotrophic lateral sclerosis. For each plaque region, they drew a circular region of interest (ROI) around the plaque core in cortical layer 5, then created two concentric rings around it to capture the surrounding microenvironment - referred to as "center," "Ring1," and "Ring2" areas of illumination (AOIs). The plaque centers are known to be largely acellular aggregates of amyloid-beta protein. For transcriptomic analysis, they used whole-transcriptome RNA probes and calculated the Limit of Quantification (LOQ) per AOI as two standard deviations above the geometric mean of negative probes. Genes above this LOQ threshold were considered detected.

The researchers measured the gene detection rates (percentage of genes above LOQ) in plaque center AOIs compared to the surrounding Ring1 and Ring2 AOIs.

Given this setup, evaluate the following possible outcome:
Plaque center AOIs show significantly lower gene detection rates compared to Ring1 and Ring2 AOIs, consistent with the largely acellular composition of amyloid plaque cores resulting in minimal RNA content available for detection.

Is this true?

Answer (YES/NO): YES